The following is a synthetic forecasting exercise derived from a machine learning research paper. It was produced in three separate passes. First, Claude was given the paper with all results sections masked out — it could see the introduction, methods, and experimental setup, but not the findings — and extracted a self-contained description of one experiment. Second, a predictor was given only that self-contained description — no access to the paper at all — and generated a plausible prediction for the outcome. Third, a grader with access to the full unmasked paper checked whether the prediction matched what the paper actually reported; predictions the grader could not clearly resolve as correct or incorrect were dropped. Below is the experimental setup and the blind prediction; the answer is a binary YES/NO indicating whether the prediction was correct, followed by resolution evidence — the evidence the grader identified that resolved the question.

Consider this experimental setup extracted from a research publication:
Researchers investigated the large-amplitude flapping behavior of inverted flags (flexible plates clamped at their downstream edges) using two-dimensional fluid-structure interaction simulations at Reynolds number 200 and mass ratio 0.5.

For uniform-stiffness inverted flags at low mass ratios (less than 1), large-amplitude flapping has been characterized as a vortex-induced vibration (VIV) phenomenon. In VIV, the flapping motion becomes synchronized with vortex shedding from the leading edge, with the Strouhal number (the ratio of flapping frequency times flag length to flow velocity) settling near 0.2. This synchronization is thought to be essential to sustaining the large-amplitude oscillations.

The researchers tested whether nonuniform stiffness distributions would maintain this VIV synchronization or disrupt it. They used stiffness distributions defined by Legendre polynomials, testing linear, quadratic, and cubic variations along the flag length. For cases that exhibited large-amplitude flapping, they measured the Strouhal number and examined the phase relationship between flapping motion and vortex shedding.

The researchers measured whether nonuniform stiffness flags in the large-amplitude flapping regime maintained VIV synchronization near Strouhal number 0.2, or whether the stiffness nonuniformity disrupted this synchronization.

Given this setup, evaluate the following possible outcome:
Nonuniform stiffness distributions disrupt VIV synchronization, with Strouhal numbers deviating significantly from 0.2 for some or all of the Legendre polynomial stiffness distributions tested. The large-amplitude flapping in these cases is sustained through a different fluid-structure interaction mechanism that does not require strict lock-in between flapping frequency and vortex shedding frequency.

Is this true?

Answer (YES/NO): NO